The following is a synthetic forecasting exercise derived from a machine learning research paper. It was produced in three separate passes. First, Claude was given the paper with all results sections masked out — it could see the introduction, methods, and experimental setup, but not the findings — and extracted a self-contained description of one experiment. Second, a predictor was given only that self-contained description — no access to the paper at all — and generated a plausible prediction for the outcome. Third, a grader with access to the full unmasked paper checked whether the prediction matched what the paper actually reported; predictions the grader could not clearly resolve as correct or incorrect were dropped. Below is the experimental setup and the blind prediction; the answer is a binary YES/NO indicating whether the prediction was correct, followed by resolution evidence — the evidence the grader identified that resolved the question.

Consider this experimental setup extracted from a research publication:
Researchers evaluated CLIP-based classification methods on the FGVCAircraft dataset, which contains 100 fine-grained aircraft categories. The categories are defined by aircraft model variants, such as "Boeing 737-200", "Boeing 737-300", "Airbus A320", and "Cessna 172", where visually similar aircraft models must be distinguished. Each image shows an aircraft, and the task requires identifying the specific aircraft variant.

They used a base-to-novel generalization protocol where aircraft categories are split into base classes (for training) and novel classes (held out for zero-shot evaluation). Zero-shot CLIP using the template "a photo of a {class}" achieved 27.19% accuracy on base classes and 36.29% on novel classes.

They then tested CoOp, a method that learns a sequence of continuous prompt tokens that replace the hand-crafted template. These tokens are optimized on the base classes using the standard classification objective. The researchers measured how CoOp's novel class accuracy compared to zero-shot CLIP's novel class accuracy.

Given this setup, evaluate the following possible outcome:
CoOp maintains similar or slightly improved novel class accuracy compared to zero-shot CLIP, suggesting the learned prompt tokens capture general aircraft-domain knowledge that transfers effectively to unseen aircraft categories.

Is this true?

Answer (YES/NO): NO